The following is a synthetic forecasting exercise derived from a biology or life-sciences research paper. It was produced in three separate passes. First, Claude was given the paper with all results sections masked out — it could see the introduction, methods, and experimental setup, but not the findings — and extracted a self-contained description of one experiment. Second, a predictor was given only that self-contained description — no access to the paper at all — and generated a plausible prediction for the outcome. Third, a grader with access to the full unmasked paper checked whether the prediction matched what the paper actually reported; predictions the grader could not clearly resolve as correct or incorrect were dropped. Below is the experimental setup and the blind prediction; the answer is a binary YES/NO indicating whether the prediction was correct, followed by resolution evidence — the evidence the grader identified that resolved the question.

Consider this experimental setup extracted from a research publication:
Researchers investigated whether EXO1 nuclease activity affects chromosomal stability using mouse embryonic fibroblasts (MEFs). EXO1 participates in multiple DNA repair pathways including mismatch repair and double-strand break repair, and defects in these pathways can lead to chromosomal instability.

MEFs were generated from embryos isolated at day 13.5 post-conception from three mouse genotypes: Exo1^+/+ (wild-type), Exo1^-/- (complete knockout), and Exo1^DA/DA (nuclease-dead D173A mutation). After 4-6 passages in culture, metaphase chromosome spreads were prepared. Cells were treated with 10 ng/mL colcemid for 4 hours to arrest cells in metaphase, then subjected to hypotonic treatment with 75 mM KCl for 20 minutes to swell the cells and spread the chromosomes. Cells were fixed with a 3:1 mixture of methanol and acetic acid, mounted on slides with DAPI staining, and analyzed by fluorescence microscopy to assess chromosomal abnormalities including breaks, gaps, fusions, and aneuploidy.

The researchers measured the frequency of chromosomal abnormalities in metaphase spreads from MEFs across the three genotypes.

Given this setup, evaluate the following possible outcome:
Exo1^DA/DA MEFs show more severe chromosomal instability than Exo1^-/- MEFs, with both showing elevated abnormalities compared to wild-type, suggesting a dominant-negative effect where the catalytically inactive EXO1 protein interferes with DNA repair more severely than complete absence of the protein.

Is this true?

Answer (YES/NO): NO